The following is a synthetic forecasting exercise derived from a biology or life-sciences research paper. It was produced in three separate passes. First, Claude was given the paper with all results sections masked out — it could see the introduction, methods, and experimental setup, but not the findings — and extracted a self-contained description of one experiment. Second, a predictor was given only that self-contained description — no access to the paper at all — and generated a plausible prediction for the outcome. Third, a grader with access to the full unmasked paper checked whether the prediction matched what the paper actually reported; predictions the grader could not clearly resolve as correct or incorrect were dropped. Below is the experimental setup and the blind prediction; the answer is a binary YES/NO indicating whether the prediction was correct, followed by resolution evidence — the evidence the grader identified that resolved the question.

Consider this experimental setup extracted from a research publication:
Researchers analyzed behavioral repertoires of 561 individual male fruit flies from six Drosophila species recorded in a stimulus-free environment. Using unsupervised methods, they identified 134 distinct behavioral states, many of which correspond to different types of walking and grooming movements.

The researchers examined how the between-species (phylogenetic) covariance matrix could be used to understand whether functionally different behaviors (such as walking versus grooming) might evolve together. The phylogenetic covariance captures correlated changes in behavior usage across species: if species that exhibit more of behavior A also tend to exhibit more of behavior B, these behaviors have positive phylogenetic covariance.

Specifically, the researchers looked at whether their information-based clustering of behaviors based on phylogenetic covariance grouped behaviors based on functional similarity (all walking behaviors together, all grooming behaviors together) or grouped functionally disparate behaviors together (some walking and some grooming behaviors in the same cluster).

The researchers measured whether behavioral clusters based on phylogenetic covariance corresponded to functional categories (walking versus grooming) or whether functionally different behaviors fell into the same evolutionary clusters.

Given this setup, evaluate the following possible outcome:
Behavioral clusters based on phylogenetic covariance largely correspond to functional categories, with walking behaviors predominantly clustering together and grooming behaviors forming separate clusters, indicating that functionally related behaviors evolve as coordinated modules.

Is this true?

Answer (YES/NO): NO